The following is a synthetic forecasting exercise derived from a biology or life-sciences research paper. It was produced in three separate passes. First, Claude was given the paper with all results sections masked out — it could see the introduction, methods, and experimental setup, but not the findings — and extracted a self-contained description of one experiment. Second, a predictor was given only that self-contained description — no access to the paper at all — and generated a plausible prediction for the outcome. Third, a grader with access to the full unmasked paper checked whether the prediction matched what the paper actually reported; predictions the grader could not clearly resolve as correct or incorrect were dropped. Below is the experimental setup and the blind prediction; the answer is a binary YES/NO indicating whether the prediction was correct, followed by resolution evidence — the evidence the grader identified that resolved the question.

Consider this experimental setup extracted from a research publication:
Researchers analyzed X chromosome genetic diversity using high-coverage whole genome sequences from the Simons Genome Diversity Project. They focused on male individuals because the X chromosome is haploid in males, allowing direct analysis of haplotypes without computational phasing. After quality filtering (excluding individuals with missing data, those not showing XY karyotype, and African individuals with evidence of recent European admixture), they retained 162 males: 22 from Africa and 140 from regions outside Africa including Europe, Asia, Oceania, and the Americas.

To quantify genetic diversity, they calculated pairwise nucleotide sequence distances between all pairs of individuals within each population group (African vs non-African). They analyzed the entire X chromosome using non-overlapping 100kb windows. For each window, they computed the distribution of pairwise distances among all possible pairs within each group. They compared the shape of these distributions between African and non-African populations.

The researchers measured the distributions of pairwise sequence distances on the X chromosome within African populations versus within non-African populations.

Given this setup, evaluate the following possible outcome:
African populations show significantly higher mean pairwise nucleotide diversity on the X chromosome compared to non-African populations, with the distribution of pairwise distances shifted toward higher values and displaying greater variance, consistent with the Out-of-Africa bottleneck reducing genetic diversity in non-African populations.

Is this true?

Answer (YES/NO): NO